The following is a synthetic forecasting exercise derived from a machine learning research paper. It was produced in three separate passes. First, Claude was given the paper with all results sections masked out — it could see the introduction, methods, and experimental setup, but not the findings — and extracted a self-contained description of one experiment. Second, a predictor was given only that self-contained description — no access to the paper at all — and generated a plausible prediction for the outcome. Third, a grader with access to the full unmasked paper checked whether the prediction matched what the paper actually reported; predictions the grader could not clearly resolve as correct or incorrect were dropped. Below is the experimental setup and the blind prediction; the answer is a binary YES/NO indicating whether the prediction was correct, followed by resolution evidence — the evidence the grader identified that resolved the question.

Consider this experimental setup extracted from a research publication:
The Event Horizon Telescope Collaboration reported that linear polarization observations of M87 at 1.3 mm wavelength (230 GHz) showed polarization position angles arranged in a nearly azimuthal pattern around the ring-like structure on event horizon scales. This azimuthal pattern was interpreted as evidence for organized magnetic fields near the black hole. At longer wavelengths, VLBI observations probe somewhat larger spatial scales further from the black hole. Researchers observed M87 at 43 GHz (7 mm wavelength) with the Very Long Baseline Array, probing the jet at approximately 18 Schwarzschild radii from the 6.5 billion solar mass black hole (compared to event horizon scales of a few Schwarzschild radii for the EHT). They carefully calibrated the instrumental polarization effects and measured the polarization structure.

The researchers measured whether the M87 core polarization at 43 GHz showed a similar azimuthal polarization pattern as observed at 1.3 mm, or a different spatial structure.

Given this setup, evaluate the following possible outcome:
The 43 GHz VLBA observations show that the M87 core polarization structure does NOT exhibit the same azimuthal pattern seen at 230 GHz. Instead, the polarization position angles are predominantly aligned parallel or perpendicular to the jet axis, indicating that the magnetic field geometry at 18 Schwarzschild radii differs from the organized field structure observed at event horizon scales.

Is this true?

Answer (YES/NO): NO